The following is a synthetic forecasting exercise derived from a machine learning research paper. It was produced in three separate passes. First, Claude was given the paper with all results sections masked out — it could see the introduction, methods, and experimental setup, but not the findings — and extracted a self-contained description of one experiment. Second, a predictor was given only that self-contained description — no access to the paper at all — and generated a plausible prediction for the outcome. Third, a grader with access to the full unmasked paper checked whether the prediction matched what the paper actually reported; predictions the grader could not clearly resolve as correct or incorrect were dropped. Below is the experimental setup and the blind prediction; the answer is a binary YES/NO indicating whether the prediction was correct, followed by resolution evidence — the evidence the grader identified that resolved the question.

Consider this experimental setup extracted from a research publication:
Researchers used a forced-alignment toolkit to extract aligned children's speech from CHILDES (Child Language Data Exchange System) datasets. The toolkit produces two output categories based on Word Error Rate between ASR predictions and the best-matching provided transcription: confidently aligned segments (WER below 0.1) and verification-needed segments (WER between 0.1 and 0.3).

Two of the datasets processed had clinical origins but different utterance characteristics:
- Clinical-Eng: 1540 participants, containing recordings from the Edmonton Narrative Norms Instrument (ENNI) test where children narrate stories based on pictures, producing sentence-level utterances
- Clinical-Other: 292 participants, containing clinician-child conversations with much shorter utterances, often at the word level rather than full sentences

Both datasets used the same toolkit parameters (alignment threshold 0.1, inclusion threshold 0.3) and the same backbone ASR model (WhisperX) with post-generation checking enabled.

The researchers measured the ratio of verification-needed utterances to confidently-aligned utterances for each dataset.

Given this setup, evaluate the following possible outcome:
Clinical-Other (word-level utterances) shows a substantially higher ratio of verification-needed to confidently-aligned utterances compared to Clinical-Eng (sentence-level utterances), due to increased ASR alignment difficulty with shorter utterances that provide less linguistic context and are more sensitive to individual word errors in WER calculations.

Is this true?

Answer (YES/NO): NO